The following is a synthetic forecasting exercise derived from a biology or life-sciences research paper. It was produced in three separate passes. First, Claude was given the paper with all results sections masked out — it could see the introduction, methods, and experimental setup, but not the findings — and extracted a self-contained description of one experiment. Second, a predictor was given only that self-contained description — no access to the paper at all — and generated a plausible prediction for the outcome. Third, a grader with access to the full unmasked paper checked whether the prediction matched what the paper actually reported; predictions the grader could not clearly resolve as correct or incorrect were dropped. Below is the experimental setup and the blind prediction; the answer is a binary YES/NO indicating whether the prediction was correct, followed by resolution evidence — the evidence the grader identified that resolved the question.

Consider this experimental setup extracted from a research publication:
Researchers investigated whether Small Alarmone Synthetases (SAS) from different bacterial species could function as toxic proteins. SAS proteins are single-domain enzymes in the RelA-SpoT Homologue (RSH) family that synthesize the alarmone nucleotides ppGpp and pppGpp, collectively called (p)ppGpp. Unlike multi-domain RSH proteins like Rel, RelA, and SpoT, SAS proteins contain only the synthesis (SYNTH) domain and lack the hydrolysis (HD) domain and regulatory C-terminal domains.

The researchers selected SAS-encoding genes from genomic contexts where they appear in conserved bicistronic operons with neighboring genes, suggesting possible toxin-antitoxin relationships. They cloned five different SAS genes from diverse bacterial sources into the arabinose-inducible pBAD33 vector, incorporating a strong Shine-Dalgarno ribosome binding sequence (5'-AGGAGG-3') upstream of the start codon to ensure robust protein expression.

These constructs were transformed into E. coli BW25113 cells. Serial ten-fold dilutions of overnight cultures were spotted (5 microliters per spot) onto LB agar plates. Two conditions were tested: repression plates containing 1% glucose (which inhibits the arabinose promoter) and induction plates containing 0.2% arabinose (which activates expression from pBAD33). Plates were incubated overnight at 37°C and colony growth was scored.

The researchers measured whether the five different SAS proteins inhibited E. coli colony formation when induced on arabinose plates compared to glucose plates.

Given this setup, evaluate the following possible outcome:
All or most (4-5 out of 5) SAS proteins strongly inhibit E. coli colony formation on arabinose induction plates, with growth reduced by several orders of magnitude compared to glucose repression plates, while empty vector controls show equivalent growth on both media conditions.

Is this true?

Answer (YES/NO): NO